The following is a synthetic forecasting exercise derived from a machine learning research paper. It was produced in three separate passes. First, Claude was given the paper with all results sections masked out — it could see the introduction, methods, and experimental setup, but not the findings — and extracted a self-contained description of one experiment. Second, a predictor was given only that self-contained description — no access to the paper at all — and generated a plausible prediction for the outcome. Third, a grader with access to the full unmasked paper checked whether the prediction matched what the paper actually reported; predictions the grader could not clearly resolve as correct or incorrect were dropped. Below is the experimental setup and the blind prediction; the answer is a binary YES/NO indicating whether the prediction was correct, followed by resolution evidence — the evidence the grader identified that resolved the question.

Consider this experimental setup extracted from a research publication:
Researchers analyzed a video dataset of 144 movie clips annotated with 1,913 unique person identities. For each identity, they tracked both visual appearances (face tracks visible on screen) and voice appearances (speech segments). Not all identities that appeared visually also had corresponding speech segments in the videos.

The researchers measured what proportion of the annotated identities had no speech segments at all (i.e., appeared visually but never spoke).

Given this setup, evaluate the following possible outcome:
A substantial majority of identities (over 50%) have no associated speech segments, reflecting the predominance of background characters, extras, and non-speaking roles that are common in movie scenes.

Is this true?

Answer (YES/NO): NO